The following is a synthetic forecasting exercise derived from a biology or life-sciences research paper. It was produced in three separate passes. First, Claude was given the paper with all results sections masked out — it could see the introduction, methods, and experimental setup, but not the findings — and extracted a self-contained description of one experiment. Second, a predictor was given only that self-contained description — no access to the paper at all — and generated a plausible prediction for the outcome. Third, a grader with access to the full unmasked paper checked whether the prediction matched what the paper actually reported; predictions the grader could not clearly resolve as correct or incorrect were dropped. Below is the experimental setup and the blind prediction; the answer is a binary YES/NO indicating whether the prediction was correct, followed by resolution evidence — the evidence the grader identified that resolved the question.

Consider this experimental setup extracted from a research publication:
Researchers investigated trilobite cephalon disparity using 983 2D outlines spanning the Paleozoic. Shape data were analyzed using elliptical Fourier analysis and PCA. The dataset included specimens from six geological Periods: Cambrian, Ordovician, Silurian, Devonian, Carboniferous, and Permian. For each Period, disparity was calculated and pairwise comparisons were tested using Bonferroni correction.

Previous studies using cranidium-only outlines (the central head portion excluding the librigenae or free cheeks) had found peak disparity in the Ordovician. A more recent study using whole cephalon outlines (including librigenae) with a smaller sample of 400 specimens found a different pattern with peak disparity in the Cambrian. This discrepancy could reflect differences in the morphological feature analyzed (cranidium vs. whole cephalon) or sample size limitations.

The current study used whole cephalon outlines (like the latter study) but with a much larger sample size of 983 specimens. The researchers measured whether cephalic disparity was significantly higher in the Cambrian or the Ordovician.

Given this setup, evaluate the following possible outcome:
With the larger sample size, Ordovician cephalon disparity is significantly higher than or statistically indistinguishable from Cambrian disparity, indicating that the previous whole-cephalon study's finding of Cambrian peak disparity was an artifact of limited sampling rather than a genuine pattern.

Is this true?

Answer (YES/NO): YES